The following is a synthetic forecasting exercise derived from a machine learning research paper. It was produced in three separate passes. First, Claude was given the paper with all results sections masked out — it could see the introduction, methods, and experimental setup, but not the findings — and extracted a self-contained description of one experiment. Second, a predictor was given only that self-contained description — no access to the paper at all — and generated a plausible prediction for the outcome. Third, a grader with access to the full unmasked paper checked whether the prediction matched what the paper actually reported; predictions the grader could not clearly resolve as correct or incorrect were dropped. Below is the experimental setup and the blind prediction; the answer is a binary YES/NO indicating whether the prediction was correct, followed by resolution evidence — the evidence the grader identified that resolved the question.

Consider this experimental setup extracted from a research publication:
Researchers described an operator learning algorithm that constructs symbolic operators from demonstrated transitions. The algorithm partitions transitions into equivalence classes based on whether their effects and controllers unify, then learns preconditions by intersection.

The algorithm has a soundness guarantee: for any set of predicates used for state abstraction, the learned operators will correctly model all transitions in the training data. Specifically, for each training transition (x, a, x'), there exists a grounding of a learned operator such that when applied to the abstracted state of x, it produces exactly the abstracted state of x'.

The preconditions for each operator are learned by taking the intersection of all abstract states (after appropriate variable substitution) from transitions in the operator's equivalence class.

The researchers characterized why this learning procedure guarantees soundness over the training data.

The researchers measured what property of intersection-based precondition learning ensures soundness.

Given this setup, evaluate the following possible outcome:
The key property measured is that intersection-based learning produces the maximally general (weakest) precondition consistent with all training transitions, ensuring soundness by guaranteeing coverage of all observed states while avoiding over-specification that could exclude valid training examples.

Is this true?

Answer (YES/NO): NO